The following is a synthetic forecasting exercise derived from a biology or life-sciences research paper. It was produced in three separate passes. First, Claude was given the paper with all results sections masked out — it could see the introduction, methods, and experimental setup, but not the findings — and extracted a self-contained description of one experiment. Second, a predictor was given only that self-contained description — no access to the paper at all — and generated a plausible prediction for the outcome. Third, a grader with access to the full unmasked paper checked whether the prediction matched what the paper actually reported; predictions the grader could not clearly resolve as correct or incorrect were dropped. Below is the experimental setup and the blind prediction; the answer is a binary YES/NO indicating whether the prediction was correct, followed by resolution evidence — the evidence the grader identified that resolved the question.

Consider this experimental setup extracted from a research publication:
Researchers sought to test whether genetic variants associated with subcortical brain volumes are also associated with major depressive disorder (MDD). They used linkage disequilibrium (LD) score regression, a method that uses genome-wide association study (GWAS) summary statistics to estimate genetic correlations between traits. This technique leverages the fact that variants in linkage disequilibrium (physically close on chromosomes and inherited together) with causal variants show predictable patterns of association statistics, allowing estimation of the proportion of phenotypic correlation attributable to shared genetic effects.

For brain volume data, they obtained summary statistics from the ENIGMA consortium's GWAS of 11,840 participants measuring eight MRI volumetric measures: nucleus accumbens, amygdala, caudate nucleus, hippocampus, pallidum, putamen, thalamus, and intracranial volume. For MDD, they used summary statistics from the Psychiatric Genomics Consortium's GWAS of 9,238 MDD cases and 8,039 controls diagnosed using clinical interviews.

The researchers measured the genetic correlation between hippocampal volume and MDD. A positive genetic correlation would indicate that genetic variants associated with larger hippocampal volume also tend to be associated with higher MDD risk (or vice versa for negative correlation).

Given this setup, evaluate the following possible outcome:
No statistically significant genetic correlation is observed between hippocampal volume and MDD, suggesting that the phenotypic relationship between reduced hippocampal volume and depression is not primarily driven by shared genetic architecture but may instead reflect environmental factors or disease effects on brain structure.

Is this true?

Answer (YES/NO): NO